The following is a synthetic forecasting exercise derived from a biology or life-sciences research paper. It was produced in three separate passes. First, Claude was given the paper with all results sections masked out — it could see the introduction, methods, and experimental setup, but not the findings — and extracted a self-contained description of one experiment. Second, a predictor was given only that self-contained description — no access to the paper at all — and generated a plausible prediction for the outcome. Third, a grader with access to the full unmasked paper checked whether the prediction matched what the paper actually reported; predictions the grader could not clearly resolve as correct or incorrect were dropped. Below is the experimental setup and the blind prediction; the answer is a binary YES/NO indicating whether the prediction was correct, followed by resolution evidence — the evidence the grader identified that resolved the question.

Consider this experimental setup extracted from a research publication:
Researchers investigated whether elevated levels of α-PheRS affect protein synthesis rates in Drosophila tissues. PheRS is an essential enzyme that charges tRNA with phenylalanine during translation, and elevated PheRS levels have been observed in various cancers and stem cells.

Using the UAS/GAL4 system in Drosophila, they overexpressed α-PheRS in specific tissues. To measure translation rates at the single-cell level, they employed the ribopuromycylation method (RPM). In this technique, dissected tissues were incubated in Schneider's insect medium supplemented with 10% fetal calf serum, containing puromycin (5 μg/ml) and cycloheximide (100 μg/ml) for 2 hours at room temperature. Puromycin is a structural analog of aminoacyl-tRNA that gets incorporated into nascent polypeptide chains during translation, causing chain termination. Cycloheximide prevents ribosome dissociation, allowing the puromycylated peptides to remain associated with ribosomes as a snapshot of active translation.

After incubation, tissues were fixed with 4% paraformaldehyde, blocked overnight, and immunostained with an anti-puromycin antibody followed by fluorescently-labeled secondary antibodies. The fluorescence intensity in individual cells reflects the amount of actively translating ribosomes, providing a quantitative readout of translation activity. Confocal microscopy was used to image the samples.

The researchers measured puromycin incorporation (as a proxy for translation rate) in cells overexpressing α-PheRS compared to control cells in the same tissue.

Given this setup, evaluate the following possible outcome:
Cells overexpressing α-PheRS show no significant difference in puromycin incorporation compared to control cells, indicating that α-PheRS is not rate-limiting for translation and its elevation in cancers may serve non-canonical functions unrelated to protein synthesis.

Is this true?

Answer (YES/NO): YES